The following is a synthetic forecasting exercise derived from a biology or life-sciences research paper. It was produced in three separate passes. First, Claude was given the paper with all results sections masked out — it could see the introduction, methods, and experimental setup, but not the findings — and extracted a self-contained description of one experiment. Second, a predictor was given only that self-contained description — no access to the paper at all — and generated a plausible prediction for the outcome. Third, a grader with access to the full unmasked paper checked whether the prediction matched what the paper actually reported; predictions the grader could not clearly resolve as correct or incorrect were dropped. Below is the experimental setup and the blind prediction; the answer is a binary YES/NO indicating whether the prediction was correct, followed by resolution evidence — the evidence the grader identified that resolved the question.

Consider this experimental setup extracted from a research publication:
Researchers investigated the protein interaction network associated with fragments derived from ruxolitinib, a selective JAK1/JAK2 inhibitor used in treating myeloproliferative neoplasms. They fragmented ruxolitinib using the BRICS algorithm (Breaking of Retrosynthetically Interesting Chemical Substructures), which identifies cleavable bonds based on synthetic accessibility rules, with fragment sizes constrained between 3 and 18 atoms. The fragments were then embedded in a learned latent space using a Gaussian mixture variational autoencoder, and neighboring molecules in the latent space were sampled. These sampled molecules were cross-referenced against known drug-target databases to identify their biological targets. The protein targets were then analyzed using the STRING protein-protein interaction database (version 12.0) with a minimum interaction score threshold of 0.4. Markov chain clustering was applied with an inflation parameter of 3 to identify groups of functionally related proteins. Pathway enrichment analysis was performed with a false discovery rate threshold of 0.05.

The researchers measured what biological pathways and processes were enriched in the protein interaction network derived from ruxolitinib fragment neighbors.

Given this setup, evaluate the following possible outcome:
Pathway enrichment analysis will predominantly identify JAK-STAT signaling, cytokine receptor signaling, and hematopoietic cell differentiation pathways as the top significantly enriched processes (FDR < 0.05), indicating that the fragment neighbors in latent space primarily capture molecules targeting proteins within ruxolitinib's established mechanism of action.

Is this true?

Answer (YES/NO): NO